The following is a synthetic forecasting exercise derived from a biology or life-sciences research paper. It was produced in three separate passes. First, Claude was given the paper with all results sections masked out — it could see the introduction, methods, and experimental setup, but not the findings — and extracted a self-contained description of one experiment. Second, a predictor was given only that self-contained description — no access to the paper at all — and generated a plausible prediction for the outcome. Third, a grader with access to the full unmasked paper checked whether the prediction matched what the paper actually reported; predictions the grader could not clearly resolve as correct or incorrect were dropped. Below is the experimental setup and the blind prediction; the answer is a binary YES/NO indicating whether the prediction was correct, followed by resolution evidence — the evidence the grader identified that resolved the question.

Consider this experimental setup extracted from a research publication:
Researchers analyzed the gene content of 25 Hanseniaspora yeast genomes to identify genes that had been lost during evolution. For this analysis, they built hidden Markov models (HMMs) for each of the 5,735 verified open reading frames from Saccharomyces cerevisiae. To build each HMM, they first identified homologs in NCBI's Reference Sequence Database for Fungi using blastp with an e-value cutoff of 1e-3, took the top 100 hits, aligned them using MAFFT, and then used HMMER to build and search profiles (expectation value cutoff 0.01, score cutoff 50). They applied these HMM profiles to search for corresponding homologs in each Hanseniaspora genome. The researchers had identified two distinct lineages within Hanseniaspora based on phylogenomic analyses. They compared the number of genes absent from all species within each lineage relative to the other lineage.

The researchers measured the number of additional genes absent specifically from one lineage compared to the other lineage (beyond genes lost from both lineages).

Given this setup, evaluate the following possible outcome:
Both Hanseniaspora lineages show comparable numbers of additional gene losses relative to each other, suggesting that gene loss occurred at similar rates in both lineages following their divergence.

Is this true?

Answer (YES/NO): NO